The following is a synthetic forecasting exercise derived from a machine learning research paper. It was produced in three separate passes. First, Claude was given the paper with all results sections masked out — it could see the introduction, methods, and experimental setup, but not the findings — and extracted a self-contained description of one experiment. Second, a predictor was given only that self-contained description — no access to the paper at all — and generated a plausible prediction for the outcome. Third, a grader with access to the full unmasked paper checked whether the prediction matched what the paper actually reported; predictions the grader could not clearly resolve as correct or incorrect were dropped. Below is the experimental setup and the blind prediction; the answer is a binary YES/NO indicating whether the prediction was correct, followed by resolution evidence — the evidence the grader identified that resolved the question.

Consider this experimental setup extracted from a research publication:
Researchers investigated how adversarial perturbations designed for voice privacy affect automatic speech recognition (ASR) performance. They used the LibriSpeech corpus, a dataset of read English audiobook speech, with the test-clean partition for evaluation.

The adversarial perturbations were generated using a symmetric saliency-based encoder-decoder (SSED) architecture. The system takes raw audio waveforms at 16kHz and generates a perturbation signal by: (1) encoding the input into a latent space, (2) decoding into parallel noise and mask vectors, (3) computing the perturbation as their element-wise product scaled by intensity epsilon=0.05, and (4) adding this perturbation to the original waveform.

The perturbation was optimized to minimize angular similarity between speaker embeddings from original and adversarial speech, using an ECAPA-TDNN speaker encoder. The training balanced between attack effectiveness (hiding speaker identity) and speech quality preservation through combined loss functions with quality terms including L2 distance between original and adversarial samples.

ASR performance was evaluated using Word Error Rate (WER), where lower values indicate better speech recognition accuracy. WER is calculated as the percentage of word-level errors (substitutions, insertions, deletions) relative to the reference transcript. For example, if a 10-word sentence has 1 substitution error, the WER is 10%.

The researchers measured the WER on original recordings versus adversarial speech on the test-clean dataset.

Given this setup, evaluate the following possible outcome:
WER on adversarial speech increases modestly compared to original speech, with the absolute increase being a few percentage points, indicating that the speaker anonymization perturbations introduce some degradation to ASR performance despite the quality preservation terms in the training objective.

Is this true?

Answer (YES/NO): YES